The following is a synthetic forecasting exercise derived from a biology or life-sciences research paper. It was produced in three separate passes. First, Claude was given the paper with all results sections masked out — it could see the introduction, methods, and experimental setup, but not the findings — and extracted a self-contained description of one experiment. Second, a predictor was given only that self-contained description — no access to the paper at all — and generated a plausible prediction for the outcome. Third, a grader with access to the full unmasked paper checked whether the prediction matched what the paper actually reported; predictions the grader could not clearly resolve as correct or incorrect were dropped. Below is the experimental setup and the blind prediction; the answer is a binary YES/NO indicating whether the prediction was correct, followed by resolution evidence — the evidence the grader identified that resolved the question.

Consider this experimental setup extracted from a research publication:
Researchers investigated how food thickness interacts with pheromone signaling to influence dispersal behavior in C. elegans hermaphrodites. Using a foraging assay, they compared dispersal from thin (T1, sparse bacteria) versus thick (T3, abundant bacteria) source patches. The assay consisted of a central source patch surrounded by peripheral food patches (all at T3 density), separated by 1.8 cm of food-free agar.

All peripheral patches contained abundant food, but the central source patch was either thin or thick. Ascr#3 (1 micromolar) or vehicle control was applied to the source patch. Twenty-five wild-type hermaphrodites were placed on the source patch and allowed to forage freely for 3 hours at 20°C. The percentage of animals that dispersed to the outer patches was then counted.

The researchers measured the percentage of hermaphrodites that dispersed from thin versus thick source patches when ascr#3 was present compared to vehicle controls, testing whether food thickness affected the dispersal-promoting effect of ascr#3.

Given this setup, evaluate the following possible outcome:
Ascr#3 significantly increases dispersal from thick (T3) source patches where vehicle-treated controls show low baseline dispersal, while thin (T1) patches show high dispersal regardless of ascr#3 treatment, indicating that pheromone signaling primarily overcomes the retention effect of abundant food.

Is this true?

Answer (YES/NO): NO